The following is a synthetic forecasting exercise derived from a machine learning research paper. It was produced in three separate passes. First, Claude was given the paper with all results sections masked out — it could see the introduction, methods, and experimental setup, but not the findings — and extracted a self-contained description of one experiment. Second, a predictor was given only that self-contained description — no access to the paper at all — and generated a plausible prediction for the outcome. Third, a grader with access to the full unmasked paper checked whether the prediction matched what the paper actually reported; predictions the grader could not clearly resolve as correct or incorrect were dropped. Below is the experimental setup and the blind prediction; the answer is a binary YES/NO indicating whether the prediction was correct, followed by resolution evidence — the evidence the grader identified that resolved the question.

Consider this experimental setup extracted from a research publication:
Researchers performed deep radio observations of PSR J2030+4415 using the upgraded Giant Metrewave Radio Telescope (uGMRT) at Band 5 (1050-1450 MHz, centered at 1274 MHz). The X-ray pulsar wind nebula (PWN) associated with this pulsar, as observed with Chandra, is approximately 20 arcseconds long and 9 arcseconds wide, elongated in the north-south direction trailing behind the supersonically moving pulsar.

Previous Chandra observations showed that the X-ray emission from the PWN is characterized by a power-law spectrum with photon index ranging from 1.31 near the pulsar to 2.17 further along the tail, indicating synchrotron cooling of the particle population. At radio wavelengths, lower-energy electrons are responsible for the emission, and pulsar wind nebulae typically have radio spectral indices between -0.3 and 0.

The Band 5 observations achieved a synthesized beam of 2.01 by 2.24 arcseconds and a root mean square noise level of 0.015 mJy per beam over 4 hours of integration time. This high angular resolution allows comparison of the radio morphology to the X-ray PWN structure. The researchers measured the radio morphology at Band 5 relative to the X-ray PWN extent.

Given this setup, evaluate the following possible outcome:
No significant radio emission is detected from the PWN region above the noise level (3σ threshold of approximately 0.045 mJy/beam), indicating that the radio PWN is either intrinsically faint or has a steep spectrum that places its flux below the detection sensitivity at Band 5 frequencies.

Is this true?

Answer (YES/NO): NO